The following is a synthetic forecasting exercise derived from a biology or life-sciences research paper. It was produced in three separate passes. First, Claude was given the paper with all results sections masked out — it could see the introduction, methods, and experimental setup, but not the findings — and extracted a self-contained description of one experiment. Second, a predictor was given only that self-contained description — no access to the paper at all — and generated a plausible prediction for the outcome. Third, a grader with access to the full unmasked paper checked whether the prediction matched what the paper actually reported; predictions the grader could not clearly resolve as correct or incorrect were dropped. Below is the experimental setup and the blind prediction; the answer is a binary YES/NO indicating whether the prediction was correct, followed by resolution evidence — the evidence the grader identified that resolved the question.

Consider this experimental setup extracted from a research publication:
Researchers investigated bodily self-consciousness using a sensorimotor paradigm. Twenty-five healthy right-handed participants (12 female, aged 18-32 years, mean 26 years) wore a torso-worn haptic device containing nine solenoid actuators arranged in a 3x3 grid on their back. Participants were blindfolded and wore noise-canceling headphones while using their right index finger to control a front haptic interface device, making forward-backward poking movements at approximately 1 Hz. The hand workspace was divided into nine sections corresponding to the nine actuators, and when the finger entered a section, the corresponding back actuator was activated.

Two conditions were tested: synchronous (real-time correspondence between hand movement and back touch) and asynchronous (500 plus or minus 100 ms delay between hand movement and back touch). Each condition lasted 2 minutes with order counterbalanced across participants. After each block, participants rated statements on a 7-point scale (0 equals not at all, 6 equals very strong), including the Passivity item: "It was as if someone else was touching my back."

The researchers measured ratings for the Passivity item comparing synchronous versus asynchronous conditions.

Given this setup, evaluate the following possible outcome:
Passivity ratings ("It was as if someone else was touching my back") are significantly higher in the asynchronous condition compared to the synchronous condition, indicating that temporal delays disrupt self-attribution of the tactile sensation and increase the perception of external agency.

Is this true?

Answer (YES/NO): YES